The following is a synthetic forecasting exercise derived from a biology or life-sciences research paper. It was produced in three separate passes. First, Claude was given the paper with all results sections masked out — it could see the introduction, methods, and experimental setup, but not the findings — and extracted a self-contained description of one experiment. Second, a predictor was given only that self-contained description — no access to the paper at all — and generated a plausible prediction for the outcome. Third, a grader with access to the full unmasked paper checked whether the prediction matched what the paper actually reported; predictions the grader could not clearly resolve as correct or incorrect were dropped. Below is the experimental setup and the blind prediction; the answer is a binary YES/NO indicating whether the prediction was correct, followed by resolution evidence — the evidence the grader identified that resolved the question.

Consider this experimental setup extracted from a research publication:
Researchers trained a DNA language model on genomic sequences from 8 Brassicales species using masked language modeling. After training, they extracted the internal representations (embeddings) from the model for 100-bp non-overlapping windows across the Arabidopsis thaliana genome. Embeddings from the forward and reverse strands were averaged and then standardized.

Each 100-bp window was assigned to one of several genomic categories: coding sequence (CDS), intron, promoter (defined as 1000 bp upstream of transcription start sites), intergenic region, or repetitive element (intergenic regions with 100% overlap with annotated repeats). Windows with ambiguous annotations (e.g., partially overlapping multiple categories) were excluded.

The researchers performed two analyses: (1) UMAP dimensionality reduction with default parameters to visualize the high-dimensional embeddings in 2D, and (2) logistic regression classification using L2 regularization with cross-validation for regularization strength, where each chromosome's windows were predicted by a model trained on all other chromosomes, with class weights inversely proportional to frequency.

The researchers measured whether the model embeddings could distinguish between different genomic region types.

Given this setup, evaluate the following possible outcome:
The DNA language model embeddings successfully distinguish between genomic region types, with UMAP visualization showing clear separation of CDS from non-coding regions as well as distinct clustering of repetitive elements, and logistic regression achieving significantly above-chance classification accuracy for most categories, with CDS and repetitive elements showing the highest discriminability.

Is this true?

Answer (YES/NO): NO